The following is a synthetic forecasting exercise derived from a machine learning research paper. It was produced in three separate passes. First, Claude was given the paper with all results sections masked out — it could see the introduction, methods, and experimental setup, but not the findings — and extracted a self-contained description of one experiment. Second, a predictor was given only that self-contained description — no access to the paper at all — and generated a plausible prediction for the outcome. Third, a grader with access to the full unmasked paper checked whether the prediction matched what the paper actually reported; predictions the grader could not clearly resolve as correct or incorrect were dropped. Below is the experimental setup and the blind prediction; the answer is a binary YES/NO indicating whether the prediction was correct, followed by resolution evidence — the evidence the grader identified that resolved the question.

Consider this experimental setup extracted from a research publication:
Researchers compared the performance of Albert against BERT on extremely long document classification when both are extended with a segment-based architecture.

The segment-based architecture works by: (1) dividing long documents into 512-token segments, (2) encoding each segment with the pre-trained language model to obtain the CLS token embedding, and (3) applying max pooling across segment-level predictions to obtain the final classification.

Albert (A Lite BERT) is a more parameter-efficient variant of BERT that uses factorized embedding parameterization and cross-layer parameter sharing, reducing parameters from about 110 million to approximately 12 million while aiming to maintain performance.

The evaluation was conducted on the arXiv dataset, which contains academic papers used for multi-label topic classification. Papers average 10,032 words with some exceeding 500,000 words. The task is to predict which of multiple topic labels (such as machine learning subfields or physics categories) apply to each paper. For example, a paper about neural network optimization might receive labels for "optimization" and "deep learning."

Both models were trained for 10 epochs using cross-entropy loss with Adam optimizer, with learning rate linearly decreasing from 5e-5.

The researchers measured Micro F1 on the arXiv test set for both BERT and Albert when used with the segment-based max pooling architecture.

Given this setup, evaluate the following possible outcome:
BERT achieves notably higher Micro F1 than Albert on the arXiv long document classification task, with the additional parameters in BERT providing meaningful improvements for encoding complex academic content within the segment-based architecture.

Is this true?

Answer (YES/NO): NO